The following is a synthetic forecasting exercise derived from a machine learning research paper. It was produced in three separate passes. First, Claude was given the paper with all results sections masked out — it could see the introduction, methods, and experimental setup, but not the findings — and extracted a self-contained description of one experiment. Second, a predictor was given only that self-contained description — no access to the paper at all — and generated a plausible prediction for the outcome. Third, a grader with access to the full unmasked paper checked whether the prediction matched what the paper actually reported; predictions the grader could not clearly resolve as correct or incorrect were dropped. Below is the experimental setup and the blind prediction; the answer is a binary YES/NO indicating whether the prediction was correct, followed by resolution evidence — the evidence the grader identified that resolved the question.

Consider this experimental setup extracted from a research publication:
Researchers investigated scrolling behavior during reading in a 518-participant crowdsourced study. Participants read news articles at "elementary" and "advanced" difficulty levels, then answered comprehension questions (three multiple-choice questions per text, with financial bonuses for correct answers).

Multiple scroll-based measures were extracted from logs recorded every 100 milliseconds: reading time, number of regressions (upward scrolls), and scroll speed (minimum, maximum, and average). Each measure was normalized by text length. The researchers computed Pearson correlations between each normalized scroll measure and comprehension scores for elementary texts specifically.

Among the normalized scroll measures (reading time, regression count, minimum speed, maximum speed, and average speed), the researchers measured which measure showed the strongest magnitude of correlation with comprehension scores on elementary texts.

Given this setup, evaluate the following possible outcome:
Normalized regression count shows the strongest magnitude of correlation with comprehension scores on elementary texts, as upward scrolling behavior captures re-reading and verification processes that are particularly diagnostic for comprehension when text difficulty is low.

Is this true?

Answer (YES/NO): NO